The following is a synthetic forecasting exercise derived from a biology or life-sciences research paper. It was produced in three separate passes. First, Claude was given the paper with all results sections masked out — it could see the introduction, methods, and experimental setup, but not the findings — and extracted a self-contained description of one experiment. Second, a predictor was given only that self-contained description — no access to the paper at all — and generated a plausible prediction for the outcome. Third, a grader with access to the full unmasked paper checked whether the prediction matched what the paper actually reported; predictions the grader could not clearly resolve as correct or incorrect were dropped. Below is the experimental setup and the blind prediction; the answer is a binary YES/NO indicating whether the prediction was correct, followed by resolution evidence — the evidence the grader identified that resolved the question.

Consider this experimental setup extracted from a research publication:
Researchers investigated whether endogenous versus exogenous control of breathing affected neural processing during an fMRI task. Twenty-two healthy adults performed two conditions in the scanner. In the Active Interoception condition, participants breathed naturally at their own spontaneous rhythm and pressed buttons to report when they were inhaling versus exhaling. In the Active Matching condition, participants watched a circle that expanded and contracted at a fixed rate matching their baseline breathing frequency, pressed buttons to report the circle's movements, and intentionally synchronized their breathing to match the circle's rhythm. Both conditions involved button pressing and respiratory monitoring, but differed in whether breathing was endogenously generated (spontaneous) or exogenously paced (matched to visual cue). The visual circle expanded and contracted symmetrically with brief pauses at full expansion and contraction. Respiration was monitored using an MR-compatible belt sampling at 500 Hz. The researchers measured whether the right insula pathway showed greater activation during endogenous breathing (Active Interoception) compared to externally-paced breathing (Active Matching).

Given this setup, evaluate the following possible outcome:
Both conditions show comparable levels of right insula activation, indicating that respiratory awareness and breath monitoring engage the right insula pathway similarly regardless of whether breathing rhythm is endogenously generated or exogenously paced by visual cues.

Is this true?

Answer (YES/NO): NO